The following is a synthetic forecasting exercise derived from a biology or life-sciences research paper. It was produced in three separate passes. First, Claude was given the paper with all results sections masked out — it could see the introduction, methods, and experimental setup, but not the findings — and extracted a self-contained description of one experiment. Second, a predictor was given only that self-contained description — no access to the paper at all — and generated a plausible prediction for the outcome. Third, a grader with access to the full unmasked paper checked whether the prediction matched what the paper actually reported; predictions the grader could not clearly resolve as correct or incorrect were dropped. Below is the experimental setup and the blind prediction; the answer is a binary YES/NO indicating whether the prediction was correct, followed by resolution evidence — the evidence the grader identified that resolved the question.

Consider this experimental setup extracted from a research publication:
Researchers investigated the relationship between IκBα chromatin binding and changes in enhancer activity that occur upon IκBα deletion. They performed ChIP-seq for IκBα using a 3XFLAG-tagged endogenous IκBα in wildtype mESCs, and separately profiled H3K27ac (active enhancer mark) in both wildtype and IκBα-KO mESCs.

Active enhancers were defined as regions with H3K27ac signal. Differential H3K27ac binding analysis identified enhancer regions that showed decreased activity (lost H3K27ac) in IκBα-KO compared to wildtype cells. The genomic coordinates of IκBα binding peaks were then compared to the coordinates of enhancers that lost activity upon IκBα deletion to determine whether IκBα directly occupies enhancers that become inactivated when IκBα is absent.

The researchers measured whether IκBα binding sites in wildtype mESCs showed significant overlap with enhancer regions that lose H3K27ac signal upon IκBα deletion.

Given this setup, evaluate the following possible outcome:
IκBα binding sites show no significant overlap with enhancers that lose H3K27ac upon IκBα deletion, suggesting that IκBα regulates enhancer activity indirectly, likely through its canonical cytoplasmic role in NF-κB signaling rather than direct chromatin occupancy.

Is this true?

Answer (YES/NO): NO